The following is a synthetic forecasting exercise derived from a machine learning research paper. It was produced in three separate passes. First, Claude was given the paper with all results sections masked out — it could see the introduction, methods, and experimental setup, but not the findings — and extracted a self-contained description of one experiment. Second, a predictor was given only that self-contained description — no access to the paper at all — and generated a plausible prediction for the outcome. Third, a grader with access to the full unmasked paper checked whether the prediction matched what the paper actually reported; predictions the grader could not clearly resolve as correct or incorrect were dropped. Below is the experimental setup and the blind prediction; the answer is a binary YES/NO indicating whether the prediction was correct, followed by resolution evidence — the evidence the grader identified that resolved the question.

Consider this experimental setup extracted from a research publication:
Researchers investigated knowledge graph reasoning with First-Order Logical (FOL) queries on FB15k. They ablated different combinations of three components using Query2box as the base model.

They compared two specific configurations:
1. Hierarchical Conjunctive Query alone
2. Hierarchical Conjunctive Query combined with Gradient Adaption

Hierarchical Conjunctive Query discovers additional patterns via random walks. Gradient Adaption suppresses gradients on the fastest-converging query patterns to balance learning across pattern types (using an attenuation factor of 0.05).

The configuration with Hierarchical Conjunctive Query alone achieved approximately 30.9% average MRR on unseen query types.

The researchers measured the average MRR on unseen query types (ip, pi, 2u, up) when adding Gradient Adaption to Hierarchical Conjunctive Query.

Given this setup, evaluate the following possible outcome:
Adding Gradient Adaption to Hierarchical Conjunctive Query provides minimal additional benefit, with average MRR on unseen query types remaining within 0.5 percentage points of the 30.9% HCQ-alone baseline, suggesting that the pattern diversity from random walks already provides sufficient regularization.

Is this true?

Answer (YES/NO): YES